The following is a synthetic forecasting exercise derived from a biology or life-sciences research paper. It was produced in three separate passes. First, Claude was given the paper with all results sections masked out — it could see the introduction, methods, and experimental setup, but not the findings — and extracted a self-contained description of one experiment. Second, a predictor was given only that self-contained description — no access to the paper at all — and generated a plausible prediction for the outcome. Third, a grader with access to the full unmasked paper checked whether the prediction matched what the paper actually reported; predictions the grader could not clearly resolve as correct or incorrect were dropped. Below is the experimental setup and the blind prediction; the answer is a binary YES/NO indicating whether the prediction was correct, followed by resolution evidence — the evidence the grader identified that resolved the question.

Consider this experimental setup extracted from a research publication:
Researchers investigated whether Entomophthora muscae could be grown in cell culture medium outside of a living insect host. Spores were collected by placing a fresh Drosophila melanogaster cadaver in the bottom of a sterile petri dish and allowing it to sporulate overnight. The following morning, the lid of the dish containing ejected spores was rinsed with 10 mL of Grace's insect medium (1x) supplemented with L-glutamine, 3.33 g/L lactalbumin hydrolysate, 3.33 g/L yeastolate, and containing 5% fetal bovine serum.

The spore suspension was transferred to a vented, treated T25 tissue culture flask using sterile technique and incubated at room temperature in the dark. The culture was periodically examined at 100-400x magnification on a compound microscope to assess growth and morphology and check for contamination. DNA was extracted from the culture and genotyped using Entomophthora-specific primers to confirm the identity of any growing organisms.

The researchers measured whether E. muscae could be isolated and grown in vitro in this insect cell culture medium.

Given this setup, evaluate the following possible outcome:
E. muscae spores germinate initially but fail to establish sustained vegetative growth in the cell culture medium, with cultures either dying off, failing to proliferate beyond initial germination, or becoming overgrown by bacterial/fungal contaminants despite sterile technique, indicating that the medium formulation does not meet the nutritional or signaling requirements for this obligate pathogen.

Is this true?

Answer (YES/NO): NO